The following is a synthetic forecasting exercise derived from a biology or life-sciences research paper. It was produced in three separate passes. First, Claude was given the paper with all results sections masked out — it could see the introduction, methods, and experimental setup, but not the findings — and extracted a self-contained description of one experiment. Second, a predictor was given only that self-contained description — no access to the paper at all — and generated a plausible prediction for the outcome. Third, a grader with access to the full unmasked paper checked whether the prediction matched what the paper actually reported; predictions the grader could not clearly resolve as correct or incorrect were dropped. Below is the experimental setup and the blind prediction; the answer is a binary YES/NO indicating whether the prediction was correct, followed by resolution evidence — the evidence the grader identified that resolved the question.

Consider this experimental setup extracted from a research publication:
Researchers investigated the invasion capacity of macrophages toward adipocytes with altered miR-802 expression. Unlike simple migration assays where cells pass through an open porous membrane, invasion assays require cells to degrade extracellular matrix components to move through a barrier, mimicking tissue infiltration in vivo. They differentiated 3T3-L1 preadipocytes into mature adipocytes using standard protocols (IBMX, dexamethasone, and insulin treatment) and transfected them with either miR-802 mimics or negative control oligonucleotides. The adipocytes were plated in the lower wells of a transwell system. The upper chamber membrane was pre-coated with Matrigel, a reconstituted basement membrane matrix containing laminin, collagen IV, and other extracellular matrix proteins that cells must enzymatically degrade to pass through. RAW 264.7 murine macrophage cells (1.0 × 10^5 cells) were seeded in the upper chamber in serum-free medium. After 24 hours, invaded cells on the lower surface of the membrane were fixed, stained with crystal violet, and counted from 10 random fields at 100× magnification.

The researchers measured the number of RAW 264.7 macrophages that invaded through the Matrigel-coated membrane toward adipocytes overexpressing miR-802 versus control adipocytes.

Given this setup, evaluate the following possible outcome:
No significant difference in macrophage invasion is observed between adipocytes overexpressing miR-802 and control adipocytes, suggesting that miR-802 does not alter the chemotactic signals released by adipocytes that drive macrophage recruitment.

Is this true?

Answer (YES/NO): NO